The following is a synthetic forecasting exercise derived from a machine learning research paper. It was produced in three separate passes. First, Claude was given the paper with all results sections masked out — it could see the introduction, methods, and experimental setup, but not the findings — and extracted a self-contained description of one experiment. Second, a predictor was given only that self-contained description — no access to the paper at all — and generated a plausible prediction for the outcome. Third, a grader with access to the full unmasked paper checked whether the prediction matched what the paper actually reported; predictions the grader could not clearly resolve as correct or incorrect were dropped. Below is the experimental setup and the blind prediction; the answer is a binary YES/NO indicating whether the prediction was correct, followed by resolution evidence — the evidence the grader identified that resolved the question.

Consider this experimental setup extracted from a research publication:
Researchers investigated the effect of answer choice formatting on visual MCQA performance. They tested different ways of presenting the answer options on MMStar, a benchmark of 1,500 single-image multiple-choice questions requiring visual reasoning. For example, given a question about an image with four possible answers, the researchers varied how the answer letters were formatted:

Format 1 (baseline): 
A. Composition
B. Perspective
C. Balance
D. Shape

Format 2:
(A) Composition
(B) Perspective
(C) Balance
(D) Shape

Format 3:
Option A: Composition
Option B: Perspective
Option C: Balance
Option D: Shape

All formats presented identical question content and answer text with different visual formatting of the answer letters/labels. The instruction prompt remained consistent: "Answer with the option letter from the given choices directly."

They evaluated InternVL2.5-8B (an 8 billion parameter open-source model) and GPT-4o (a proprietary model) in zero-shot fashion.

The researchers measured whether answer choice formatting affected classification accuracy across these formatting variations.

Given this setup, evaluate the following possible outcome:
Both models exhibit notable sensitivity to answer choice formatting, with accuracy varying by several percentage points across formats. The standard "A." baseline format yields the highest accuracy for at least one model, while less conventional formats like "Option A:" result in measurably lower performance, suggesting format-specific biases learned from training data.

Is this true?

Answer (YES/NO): NO